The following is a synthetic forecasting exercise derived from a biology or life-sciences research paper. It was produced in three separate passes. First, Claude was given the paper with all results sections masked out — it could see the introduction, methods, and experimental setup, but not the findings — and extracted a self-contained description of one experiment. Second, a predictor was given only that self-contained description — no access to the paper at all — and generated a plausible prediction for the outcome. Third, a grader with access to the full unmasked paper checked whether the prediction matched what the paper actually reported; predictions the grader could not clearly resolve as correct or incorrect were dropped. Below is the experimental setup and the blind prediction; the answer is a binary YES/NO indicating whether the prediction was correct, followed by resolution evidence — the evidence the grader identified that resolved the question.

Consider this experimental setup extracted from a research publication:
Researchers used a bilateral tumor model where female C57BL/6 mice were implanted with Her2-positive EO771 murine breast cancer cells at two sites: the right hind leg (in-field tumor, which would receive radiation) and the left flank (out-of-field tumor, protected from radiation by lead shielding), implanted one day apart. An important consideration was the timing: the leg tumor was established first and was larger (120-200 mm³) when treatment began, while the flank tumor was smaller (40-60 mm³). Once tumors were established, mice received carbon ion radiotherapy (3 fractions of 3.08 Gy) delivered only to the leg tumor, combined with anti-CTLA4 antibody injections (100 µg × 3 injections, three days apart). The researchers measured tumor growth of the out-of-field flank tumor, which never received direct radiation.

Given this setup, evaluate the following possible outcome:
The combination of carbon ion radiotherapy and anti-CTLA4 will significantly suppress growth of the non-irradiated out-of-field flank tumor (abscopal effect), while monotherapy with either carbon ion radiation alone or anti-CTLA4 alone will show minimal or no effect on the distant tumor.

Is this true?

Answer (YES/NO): YES